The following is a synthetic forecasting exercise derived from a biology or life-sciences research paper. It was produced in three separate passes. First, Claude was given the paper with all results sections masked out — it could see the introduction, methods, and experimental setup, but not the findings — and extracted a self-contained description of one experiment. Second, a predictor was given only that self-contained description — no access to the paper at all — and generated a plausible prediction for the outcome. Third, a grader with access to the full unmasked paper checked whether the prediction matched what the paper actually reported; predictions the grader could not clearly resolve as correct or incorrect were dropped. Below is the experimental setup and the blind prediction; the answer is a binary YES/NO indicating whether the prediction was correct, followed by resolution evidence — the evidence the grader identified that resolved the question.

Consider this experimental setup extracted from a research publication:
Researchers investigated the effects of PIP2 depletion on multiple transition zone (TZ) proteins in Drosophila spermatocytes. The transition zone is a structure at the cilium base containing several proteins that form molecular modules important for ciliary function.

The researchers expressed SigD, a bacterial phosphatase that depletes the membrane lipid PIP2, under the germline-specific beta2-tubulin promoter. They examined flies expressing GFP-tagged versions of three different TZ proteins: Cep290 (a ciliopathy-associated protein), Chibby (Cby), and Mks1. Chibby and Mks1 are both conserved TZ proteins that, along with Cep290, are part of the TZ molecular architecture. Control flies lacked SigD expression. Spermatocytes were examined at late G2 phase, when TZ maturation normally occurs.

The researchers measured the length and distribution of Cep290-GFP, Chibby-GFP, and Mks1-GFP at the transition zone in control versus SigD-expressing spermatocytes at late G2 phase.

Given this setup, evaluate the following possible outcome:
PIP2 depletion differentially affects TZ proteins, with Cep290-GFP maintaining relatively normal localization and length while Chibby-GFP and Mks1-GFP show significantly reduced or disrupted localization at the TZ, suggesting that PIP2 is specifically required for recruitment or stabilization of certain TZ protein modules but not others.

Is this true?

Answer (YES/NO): NO